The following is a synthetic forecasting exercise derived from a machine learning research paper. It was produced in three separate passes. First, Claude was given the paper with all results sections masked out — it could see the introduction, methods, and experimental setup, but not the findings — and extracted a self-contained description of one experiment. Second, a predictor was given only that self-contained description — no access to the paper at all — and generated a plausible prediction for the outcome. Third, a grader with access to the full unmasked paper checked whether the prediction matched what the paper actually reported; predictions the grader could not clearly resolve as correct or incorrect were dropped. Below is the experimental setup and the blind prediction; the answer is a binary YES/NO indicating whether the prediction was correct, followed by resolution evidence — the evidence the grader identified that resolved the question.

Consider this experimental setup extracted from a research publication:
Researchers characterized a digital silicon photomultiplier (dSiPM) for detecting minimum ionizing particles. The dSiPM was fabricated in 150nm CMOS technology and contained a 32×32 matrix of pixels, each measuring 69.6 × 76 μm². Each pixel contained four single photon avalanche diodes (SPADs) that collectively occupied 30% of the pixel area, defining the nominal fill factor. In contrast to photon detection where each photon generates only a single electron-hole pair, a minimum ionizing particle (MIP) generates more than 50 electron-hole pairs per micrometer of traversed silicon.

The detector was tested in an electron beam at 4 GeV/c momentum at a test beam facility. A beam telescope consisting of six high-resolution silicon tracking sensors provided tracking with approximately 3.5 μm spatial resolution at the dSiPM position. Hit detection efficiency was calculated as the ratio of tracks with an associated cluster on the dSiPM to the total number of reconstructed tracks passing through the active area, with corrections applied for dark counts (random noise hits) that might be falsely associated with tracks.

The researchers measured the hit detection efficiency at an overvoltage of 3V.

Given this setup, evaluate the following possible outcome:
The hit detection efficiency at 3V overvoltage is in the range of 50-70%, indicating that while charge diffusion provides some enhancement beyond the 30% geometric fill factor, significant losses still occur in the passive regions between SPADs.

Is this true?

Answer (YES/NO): NO